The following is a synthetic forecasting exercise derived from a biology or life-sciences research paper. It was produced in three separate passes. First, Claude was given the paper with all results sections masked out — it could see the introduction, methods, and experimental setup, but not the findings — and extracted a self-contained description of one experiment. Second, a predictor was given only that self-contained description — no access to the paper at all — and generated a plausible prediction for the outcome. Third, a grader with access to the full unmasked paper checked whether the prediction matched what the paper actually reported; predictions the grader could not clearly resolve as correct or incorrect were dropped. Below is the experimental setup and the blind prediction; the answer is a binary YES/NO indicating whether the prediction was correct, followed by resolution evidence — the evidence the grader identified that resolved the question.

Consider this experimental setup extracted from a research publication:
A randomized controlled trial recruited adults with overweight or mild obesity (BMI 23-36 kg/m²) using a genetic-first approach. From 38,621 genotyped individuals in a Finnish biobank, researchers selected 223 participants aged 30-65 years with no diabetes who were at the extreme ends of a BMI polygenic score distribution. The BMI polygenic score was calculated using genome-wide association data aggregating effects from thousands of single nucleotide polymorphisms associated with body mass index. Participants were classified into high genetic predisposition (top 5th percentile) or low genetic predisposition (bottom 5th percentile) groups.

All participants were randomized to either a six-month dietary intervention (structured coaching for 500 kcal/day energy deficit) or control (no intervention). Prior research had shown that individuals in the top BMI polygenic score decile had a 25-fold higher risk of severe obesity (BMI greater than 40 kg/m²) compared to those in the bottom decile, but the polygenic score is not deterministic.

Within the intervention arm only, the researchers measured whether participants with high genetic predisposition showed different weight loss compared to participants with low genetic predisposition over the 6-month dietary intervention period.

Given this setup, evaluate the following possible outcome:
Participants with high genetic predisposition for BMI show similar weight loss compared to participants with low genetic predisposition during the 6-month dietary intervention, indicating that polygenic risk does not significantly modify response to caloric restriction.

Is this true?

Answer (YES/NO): YES